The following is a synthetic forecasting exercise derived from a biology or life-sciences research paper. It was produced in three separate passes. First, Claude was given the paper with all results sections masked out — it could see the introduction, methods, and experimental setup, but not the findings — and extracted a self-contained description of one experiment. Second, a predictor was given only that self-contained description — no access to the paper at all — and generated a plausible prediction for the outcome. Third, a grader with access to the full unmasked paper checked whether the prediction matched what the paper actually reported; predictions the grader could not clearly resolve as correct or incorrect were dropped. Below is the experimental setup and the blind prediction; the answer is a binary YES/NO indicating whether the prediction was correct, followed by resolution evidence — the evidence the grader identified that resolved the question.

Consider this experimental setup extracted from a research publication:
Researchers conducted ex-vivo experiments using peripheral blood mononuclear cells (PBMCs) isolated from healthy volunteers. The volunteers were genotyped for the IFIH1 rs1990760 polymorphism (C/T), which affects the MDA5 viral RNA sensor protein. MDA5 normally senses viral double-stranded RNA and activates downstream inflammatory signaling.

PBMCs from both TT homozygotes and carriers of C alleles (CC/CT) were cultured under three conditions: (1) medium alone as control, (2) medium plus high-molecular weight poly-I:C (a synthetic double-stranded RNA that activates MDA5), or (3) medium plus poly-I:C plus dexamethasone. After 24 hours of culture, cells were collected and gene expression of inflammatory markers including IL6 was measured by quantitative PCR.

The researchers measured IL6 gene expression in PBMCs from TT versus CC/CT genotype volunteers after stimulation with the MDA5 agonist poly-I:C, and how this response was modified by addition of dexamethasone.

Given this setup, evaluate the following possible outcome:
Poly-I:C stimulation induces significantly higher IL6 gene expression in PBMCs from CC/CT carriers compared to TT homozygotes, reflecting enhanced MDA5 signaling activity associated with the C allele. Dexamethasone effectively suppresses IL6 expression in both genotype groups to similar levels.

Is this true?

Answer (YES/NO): NO